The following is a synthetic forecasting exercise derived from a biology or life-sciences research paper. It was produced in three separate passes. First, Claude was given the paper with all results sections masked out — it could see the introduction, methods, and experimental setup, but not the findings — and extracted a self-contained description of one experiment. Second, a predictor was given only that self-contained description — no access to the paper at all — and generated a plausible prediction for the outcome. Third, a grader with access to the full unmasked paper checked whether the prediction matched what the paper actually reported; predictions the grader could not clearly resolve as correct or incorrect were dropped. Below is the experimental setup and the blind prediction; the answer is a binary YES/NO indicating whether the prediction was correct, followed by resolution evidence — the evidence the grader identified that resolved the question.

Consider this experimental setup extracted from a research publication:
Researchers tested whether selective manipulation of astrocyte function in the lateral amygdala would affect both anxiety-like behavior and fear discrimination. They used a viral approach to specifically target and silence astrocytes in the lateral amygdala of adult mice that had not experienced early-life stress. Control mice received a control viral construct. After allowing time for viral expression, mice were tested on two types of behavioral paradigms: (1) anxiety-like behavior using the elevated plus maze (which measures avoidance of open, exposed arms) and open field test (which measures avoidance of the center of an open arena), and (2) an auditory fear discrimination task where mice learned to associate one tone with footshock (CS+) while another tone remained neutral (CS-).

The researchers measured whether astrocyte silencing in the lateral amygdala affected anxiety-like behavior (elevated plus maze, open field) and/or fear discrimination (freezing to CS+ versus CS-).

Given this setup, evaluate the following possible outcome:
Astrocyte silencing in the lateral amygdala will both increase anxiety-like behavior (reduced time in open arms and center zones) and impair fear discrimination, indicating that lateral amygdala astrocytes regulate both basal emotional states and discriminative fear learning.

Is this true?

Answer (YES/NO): NO